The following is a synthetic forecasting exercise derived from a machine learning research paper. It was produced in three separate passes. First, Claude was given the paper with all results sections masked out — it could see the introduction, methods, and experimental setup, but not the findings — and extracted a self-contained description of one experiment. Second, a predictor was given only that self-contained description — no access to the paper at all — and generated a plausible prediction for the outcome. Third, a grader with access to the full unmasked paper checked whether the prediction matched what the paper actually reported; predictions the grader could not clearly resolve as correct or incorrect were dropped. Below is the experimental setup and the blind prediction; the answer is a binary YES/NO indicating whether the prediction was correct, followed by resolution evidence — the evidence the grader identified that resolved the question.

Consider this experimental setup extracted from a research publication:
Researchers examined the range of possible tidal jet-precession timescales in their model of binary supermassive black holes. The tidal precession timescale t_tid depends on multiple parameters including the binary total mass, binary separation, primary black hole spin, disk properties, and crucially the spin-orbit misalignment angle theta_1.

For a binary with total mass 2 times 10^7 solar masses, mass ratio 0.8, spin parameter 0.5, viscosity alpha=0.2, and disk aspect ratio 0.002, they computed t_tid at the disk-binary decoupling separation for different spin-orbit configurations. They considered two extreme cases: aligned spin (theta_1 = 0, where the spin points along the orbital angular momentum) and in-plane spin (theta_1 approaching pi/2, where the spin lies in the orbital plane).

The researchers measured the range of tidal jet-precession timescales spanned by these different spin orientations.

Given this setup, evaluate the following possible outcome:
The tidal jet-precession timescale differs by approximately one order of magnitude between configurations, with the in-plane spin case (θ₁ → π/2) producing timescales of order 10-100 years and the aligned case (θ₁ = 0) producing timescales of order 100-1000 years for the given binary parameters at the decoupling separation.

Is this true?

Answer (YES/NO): NO